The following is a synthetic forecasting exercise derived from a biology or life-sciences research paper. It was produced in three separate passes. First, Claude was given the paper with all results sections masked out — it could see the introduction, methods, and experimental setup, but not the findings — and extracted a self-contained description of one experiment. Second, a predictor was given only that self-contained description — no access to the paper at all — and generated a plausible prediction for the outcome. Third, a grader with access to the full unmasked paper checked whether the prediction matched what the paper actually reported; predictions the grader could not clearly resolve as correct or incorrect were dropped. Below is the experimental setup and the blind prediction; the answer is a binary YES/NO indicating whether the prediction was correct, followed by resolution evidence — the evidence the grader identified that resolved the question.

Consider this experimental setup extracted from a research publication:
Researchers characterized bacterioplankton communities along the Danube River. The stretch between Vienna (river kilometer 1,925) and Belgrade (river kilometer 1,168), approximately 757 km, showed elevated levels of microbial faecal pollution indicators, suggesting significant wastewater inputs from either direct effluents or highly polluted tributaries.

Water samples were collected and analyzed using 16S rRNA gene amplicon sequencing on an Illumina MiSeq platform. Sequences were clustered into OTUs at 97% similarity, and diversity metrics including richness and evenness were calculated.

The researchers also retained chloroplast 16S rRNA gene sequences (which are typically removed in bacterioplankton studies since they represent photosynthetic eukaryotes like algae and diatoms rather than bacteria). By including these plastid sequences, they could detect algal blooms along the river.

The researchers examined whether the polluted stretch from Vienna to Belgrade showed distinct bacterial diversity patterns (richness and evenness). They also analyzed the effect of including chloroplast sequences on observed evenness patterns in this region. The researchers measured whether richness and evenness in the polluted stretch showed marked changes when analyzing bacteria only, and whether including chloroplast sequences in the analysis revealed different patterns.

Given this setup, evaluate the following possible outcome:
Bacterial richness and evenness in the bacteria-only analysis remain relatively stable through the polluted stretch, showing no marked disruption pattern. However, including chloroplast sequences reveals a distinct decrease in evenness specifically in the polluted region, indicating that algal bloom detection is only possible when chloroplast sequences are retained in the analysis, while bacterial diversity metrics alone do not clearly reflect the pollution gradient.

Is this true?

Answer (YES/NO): YES